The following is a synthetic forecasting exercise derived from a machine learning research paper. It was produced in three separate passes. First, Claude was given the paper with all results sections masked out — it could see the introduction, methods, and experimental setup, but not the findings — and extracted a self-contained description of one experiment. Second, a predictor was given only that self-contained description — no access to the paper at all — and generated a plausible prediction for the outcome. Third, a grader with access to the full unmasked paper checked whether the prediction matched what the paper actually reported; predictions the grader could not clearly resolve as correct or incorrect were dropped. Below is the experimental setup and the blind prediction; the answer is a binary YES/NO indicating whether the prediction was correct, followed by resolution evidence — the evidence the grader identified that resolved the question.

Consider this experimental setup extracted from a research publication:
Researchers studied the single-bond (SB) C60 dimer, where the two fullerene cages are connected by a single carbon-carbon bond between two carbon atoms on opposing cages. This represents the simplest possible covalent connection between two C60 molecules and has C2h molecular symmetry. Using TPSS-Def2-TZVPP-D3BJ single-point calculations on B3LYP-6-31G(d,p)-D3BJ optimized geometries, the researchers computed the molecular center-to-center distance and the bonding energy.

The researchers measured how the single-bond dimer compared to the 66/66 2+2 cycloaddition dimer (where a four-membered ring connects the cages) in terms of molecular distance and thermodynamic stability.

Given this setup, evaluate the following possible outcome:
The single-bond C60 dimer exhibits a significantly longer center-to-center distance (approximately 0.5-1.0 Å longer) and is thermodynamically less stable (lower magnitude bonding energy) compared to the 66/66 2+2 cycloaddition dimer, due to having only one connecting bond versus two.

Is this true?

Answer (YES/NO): NO